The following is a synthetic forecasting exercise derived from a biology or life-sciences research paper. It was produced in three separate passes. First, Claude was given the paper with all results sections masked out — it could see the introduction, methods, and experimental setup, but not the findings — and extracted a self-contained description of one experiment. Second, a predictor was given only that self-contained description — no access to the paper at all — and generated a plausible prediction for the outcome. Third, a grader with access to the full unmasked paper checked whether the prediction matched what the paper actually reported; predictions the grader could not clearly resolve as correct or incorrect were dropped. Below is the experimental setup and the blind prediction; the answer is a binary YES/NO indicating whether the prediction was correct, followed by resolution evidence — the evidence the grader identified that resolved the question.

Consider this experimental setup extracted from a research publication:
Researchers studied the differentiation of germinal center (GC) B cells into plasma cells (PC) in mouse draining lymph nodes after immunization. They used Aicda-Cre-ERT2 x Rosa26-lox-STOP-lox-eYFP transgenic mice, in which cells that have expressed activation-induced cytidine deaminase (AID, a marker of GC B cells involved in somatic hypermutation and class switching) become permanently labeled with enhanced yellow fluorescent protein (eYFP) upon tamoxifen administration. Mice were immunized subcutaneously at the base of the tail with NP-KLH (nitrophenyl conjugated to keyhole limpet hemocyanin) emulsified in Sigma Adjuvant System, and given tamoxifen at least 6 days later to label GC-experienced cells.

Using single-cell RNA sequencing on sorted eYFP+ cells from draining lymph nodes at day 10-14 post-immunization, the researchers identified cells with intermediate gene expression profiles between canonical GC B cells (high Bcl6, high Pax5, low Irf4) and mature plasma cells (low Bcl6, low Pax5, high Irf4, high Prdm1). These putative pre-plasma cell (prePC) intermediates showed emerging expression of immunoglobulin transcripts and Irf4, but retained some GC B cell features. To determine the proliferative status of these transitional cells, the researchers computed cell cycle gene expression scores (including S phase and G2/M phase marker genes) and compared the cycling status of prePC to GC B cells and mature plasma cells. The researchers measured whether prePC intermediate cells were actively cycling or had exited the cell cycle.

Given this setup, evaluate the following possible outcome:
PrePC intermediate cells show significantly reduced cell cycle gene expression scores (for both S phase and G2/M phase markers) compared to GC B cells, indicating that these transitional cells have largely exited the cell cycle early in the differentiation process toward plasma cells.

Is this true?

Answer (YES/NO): NO